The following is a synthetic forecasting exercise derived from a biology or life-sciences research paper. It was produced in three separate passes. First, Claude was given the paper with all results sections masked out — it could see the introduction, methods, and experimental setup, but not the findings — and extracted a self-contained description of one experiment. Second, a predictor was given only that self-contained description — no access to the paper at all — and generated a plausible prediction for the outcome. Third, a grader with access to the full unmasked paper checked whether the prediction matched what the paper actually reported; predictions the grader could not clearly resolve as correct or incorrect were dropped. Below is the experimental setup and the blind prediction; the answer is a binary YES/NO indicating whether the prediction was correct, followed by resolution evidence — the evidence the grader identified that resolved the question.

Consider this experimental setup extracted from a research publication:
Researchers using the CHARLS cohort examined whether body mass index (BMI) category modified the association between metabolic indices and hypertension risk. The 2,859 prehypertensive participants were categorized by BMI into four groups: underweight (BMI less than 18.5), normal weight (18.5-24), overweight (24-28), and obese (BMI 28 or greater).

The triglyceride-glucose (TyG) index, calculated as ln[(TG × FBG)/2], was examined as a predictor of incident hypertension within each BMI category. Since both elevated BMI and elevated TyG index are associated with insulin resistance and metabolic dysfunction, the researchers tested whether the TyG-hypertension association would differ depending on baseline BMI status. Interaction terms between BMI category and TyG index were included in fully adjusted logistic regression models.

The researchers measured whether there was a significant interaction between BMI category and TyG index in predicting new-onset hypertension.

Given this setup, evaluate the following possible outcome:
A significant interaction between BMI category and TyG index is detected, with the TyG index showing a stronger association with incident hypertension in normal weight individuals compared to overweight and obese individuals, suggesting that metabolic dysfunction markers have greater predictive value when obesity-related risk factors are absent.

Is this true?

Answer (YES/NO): NO